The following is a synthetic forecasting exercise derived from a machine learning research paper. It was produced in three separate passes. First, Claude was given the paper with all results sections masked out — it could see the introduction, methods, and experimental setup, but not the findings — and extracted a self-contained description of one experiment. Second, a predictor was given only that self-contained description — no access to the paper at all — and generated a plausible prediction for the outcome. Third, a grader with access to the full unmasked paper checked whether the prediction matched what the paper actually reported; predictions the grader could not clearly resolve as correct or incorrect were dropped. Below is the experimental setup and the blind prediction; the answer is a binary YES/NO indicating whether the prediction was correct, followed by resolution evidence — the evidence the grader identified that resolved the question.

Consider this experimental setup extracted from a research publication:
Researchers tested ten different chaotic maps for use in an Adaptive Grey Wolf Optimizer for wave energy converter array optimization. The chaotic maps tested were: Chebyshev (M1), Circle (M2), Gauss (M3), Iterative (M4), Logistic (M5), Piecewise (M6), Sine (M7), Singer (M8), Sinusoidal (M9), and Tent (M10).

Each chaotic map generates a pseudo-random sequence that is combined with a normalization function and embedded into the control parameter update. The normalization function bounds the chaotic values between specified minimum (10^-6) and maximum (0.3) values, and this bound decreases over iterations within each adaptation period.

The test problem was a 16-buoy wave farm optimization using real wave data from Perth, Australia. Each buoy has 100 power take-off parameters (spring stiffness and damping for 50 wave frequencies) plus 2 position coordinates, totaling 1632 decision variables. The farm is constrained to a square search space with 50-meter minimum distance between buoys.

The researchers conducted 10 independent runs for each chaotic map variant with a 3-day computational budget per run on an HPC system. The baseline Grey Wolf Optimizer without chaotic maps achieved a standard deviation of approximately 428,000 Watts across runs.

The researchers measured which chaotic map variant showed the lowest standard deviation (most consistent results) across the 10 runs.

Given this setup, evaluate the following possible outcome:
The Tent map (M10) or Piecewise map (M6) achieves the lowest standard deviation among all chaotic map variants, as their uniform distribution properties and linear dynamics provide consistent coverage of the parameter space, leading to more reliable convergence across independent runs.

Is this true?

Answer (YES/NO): NO